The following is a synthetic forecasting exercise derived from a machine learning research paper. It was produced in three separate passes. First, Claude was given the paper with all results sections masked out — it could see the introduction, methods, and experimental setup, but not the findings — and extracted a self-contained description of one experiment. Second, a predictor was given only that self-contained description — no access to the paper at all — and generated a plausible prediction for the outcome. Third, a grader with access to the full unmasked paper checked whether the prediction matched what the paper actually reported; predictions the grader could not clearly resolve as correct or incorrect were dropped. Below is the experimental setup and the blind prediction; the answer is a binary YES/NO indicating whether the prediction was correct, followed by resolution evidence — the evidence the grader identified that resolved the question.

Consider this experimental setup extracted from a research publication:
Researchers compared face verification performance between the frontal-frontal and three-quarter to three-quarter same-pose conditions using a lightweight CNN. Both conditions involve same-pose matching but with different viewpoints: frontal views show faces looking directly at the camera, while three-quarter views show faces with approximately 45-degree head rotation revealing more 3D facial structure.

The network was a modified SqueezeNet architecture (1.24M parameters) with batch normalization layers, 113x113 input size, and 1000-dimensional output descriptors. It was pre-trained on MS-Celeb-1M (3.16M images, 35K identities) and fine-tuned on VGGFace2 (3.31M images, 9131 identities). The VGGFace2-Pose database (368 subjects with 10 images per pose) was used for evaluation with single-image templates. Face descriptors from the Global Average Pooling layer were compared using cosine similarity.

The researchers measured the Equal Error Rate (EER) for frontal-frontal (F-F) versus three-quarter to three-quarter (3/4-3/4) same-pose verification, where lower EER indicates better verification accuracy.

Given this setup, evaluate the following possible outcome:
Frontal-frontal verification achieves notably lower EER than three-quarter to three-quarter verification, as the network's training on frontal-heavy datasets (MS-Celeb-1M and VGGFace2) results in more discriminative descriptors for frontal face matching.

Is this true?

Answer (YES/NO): NO